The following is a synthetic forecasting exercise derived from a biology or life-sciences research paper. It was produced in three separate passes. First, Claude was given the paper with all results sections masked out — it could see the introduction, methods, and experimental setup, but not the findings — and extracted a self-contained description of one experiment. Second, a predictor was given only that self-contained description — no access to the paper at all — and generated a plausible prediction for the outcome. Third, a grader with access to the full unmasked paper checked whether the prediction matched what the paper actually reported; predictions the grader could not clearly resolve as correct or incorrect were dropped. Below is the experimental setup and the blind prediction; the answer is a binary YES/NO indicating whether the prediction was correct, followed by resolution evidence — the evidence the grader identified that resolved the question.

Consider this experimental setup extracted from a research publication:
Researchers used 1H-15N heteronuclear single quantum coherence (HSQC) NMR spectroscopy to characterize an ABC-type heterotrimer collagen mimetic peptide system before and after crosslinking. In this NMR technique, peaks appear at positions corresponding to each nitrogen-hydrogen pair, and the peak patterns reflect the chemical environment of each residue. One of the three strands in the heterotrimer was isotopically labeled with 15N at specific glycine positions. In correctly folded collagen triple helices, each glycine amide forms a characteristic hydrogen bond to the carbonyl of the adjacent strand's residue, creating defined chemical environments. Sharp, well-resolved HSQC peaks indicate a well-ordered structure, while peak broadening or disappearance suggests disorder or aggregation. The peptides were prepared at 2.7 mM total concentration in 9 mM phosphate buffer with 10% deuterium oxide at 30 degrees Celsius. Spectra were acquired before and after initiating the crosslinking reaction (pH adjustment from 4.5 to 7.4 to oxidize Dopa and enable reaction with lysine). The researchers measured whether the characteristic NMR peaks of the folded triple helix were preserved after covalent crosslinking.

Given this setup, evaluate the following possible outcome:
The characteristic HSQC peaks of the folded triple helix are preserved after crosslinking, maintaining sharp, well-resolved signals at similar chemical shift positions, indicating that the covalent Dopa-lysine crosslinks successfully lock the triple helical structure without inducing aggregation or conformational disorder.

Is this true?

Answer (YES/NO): NO